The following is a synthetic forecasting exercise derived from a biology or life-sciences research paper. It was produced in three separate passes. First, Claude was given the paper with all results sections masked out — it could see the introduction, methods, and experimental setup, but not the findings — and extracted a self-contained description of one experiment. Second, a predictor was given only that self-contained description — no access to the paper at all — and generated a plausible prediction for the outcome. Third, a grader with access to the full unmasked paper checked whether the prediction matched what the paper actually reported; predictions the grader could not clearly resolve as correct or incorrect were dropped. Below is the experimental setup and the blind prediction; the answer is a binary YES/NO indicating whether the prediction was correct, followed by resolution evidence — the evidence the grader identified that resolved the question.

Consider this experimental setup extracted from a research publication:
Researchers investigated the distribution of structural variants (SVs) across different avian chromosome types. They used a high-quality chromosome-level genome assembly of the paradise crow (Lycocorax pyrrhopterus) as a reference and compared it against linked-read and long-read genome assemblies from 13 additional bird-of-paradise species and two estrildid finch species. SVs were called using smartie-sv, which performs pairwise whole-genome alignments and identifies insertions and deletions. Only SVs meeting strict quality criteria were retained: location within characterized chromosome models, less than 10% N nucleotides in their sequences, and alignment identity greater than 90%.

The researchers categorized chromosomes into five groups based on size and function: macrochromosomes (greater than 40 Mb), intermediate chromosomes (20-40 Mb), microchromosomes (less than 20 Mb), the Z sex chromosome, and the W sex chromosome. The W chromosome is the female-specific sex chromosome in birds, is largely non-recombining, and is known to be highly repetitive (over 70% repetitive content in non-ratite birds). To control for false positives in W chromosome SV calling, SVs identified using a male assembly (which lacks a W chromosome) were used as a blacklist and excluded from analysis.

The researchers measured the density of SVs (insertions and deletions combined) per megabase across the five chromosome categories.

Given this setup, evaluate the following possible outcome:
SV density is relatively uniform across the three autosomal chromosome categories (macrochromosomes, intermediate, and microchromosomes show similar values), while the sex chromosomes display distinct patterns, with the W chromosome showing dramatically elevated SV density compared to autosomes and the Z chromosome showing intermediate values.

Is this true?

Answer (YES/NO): NO